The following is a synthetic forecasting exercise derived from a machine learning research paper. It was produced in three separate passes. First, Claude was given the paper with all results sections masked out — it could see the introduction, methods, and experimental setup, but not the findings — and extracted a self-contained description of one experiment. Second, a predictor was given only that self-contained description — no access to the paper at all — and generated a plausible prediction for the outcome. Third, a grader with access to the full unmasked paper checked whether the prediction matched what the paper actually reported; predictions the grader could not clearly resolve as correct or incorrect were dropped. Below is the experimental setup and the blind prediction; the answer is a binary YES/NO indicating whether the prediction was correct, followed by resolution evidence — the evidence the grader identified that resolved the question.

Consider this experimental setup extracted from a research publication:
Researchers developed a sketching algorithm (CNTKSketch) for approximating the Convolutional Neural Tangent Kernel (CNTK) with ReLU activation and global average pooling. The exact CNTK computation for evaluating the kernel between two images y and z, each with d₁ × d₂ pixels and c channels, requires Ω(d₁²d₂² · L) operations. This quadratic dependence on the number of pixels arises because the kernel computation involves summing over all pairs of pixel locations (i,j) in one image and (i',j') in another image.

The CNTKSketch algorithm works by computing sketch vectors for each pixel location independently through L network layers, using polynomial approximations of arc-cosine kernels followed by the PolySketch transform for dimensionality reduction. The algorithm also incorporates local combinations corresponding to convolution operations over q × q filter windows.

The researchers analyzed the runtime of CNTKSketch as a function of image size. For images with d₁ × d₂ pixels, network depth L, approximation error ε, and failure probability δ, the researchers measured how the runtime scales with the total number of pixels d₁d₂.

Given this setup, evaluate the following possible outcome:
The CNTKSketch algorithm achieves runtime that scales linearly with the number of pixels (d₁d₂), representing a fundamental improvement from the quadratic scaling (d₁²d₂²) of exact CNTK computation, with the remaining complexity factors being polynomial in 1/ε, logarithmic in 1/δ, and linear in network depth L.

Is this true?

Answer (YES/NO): NO